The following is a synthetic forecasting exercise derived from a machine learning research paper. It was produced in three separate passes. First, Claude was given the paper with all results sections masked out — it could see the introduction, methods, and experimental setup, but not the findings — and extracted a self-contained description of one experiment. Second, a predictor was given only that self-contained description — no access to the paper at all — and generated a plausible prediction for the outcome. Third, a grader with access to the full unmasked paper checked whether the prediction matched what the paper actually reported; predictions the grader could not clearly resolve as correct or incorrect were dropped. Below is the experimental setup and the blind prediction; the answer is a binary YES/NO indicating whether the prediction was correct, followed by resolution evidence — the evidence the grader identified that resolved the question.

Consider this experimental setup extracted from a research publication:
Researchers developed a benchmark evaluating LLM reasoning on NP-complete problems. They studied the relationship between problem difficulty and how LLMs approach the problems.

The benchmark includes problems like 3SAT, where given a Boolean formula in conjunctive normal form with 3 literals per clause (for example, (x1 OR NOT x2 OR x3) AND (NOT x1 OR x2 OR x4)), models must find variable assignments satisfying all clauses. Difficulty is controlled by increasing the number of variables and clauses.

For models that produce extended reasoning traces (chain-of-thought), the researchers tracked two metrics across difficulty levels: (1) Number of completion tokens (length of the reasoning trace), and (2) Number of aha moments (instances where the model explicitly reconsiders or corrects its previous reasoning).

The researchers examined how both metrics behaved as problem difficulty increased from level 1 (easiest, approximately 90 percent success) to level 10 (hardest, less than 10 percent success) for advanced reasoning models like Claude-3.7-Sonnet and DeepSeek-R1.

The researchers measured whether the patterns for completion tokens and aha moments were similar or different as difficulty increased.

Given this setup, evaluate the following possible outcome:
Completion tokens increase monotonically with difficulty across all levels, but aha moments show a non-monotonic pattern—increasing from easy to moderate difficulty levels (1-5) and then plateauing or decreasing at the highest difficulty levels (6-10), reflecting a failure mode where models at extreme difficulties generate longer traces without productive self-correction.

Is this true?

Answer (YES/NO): NO